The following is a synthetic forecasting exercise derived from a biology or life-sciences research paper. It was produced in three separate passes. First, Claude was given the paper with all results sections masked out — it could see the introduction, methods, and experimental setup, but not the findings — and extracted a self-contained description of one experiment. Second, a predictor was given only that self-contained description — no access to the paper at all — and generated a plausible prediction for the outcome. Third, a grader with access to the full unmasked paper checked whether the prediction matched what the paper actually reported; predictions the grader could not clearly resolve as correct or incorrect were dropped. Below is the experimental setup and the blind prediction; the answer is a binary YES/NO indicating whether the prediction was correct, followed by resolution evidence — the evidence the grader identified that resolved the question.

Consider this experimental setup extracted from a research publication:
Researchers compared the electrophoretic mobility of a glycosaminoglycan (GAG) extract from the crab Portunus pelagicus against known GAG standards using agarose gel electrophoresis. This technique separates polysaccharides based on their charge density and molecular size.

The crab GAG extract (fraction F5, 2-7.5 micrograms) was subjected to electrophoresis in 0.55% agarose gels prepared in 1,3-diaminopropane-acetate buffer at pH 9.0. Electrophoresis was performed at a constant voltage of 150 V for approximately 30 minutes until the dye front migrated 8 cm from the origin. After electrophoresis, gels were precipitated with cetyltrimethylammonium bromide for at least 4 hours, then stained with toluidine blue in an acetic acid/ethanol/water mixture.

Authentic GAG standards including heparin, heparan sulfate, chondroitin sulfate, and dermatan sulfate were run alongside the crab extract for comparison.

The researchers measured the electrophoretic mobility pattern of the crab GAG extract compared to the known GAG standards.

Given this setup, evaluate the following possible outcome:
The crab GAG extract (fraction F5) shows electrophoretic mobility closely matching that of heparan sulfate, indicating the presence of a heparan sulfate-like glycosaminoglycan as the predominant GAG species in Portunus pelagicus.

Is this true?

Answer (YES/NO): YES